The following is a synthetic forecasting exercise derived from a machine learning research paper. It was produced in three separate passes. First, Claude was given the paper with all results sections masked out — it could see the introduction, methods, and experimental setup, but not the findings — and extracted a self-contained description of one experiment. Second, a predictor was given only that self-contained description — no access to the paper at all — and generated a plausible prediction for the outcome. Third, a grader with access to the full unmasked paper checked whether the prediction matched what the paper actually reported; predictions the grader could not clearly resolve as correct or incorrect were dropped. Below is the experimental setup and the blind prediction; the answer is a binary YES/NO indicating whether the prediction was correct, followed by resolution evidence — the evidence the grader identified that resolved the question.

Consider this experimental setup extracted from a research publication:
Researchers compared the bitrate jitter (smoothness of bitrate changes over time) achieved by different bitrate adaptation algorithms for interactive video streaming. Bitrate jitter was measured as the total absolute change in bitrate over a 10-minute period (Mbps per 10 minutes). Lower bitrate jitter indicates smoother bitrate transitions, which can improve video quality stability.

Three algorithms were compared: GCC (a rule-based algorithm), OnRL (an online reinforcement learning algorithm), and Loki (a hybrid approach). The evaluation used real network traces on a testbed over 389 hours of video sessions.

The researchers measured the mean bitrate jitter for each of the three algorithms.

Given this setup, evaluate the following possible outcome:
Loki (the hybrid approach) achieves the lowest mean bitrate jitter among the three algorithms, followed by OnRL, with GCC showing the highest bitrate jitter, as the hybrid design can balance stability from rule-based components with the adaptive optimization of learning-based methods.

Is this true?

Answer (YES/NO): NO